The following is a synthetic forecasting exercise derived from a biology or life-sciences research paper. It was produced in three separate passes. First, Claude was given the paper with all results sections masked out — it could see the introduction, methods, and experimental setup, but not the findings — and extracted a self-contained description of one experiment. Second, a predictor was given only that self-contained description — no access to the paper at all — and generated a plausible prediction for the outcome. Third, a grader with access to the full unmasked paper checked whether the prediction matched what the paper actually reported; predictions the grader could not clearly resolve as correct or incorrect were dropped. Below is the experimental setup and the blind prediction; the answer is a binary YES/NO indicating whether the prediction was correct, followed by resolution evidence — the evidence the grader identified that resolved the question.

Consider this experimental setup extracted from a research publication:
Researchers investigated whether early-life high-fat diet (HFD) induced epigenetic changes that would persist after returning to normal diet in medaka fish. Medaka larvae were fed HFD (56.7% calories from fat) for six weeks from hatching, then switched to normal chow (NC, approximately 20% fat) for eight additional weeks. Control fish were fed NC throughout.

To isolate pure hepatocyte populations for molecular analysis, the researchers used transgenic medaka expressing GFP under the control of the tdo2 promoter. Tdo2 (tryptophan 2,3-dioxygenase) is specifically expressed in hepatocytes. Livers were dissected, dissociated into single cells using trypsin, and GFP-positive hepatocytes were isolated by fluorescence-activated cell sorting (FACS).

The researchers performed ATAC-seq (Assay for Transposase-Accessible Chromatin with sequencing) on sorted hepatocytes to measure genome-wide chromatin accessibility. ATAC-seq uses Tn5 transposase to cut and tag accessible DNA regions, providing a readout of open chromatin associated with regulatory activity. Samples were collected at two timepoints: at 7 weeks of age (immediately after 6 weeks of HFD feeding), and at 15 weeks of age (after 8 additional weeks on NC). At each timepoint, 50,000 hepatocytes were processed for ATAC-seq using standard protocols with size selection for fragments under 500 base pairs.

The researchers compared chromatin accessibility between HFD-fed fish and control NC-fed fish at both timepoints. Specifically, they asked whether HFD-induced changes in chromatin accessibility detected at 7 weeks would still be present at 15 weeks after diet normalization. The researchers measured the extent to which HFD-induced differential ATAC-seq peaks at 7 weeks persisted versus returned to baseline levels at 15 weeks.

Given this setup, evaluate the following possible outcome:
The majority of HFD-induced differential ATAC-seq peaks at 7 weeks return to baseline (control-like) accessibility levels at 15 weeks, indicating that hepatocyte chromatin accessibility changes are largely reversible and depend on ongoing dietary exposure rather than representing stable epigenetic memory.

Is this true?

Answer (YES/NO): YES